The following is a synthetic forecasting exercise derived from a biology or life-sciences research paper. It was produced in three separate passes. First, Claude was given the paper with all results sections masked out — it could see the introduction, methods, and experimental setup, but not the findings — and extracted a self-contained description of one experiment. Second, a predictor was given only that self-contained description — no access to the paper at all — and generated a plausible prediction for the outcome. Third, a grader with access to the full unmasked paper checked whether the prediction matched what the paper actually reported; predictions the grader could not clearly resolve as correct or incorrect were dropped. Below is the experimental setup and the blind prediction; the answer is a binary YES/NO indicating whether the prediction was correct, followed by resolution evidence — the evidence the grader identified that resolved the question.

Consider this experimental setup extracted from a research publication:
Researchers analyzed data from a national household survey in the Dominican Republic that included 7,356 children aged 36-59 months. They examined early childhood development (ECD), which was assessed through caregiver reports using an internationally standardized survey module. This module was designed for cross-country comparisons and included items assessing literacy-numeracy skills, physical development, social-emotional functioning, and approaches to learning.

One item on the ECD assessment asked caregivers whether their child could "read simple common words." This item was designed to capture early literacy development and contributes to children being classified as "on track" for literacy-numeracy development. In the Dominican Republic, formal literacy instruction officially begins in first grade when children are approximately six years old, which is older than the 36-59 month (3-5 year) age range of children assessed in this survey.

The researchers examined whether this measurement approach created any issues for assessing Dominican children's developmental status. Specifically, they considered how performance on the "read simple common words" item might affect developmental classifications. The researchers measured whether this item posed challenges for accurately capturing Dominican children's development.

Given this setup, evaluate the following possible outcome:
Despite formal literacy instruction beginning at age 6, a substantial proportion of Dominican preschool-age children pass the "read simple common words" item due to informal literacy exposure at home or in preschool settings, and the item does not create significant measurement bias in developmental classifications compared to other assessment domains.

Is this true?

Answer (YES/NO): NO